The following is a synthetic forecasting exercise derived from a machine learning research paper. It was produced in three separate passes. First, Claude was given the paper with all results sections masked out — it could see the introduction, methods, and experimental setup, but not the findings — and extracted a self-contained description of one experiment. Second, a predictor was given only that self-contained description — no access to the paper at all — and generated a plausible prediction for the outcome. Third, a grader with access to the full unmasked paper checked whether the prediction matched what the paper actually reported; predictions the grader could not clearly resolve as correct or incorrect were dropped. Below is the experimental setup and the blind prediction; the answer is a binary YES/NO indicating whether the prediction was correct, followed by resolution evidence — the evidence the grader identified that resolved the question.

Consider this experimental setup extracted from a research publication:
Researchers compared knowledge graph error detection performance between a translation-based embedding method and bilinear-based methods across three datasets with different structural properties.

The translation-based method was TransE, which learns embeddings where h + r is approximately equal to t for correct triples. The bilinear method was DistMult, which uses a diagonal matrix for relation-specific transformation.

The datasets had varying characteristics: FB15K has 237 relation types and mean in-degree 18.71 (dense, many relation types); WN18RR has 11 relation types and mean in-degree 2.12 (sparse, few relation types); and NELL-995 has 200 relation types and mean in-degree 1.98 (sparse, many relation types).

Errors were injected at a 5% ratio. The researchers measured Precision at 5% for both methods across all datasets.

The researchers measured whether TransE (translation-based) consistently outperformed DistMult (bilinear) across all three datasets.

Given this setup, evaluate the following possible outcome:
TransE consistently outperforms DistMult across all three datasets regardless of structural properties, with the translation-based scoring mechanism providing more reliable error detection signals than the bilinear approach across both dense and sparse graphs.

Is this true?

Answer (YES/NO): NO